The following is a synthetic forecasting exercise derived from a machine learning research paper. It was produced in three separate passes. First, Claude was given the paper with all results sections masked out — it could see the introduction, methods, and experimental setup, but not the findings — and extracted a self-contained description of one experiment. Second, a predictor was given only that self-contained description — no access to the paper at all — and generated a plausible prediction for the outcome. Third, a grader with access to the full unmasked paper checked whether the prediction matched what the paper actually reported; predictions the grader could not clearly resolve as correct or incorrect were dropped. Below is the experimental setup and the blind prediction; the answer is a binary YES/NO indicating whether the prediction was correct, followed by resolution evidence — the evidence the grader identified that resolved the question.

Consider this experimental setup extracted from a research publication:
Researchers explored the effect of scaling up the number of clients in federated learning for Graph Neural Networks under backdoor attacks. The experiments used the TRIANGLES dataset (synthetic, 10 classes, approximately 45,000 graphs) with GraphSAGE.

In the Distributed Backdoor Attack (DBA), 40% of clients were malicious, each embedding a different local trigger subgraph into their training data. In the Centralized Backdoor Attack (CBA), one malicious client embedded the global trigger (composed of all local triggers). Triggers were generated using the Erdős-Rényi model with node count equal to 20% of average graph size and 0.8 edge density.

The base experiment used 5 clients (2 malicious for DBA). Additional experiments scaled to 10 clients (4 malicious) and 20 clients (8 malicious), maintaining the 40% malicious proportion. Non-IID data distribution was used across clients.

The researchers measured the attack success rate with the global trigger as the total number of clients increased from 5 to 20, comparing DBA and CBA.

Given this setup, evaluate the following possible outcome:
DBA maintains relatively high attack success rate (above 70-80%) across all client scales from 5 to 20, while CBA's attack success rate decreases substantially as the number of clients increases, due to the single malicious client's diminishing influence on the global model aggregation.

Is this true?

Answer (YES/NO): NO